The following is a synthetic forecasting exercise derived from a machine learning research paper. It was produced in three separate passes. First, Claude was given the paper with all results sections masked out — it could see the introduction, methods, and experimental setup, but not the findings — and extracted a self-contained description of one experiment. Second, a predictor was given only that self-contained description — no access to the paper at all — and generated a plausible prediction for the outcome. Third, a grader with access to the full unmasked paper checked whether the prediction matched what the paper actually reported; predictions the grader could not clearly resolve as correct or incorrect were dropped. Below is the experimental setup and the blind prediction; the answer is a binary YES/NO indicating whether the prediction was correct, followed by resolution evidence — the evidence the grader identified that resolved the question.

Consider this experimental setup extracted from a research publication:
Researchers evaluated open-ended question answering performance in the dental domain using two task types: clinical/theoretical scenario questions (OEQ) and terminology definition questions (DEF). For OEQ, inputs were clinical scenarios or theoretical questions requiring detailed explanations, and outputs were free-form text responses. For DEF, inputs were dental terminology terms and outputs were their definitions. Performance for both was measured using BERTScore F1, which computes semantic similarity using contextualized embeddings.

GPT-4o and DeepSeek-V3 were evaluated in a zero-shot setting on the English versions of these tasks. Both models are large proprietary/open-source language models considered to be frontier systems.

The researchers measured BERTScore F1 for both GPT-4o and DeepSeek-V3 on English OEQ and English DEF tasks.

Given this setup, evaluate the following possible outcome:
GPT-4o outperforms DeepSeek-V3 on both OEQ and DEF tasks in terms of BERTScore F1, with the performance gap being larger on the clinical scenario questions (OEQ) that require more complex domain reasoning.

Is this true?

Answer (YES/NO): YES